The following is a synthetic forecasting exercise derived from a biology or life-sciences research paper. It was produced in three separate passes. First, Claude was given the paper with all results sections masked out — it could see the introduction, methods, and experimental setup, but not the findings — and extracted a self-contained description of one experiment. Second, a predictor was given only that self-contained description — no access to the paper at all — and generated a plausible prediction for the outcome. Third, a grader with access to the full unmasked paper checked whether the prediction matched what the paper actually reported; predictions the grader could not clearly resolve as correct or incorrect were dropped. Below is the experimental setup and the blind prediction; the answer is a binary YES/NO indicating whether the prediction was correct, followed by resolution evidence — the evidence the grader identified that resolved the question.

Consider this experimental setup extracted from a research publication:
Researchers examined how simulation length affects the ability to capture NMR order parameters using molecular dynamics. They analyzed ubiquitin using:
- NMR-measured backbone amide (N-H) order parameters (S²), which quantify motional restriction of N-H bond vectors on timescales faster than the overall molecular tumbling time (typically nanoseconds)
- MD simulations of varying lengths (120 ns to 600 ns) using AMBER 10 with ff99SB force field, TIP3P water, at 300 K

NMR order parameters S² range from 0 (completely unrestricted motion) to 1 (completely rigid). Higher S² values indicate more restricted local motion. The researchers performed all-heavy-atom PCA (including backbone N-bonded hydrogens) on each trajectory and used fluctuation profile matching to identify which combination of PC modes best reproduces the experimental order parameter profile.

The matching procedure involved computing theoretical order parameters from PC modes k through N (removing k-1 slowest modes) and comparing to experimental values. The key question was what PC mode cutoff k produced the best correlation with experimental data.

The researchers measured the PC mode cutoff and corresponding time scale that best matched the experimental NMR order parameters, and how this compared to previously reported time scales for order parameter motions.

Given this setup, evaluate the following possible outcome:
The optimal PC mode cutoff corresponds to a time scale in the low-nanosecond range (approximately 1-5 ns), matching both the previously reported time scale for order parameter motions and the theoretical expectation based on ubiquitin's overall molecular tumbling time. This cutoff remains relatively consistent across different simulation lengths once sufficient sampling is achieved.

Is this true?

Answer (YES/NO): NO